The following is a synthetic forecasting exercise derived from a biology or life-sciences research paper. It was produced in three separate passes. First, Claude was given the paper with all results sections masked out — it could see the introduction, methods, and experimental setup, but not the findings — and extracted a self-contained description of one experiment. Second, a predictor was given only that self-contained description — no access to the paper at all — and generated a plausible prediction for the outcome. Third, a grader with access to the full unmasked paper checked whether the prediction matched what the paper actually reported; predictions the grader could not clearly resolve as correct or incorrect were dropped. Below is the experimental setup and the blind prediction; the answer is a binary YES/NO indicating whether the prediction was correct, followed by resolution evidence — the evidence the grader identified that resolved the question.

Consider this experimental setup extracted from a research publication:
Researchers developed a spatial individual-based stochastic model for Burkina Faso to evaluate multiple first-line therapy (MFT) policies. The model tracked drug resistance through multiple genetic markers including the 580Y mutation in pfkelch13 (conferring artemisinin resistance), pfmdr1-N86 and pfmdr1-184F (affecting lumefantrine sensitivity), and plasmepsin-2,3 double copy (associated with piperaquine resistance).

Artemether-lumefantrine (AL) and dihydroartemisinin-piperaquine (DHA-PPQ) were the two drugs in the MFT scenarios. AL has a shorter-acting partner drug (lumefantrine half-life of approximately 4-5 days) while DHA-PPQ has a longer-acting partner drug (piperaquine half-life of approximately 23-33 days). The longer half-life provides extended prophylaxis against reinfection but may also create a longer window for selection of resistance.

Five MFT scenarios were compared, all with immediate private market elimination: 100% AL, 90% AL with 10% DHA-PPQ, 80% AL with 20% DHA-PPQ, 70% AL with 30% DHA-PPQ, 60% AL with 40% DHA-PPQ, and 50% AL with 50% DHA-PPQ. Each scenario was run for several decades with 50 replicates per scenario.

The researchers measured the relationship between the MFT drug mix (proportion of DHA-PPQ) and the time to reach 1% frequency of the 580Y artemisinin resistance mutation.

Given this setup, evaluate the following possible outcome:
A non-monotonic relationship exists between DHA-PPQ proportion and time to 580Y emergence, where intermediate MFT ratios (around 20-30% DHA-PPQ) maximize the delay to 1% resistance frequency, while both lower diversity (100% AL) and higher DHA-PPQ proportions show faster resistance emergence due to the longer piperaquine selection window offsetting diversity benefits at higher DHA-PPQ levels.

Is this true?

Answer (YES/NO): NO